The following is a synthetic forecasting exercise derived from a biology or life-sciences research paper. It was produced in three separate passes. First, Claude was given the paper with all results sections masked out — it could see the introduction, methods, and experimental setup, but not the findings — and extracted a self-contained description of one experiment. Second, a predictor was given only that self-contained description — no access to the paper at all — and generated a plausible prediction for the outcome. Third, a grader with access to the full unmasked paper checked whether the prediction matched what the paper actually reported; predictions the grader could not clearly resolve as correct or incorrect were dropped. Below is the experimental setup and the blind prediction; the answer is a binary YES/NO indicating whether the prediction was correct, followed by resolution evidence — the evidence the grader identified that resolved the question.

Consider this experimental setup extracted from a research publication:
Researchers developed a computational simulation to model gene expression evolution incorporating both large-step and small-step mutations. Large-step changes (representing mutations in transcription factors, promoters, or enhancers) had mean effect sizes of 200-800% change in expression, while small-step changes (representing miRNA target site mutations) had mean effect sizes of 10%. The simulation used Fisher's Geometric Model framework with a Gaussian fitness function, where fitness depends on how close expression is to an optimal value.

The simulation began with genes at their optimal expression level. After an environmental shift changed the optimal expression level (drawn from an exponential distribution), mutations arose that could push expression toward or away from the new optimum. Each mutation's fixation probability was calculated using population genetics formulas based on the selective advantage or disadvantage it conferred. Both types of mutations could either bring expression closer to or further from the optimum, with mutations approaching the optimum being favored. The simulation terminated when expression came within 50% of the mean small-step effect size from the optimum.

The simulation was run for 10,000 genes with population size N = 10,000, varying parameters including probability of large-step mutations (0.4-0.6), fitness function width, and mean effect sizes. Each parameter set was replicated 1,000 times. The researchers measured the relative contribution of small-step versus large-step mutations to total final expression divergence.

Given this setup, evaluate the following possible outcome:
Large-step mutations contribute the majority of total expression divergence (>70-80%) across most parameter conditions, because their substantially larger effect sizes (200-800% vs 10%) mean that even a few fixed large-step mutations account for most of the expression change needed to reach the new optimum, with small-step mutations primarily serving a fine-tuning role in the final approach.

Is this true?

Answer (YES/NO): YES